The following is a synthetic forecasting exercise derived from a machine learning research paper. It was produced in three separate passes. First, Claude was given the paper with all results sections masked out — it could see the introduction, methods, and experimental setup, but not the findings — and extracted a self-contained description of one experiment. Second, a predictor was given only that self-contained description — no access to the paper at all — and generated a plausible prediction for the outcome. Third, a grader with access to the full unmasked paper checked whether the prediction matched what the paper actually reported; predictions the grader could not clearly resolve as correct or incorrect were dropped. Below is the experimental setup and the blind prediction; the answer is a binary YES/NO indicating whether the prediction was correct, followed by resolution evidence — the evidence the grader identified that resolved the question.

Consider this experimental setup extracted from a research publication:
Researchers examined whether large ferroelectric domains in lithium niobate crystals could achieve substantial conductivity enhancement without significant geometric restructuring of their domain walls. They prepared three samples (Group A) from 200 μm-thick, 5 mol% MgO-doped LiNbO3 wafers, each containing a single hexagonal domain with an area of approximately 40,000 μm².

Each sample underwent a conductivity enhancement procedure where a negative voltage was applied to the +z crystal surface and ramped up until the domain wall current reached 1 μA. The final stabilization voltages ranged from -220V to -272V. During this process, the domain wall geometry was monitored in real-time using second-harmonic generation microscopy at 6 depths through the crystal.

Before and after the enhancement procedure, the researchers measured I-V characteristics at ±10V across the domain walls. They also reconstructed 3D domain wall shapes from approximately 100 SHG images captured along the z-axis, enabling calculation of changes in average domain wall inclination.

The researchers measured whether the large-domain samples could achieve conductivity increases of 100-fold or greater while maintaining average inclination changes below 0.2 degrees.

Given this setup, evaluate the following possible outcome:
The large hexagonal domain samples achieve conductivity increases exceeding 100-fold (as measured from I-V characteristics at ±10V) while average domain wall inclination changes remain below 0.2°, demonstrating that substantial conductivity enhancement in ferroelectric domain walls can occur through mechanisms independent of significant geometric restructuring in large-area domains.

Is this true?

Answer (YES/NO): NO